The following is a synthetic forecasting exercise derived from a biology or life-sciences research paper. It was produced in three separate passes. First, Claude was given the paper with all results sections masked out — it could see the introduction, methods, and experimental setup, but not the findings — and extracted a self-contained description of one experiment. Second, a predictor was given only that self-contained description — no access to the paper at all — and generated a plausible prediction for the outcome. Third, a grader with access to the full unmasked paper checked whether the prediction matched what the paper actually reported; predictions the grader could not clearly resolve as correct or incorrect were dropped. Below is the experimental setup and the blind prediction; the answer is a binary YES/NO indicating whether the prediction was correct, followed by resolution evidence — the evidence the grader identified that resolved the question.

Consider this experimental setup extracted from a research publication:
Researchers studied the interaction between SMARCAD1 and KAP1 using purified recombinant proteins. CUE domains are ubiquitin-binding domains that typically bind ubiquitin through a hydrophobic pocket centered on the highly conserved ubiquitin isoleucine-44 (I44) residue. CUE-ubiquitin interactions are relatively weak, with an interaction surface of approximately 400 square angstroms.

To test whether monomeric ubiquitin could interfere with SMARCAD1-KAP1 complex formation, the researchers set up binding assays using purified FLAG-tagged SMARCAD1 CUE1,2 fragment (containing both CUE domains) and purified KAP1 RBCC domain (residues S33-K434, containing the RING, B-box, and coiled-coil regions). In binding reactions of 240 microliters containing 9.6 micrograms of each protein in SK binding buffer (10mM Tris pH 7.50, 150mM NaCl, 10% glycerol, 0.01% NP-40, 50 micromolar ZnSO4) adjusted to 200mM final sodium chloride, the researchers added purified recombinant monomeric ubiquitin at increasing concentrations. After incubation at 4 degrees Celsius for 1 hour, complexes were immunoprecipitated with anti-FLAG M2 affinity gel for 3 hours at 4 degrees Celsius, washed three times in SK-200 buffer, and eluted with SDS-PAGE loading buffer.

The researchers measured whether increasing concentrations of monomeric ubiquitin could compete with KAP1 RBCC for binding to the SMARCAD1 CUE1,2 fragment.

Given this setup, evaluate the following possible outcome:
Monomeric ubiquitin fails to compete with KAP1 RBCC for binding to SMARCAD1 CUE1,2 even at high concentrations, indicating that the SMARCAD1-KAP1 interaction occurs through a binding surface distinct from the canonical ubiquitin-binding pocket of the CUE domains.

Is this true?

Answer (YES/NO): NO